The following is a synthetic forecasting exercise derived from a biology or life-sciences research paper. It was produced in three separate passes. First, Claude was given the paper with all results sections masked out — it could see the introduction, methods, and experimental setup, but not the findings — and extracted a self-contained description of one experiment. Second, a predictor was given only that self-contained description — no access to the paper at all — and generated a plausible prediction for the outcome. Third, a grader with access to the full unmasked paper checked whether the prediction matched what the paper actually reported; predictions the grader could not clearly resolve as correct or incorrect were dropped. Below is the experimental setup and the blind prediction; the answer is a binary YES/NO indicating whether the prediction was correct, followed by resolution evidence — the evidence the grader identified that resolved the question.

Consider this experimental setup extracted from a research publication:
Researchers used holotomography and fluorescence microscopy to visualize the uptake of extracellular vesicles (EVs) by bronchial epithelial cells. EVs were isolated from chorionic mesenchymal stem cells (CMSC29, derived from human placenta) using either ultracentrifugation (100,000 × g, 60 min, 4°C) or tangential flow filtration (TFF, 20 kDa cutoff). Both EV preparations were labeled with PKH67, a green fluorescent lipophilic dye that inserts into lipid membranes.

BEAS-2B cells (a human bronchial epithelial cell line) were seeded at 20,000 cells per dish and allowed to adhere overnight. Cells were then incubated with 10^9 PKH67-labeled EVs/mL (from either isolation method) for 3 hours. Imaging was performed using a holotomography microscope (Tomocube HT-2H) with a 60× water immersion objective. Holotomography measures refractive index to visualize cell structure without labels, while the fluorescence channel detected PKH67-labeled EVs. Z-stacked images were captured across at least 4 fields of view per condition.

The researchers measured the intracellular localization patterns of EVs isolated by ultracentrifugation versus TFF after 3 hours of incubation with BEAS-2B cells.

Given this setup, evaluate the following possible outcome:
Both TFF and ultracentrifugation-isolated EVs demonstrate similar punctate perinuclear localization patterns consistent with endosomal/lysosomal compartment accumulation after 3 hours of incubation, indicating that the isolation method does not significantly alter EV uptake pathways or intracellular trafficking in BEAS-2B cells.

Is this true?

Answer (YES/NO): NO